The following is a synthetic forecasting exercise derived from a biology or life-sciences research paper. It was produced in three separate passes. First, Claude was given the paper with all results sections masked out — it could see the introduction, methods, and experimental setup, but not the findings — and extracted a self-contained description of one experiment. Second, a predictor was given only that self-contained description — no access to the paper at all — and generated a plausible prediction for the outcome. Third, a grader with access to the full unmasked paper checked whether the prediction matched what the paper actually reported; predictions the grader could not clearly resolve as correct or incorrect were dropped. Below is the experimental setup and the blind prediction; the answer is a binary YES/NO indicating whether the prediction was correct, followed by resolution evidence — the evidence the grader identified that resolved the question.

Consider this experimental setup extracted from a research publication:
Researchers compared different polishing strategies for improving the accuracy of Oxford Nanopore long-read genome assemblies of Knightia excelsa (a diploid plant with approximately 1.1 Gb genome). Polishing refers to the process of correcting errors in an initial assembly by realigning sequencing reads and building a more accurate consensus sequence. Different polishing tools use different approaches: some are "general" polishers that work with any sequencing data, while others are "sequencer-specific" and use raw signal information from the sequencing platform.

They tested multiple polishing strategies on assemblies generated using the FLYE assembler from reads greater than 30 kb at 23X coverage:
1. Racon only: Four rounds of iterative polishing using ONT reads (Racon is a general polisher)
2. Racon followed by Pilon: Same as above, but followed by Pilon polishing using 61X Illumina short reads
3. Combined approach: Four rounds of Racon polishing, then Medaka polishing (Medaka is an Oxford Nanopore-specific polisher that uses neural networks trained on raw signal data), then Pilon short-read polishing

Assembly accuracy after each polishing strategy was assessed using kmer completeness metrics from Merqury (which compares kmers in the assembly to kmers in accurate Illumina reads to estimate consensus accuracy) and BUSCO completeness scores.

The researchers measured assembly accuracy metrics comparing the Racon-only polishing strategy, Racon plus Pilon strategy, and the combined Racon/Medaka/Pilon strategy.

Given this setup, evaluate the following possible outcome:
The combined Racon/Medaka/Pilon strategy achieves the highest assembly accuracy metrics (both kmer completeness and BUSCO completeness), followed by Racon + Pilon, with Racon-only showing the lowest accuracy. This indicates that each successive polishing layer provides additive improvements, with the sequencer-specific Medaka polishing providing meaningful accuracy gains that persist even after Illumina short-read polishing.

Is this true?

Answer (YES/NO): YES